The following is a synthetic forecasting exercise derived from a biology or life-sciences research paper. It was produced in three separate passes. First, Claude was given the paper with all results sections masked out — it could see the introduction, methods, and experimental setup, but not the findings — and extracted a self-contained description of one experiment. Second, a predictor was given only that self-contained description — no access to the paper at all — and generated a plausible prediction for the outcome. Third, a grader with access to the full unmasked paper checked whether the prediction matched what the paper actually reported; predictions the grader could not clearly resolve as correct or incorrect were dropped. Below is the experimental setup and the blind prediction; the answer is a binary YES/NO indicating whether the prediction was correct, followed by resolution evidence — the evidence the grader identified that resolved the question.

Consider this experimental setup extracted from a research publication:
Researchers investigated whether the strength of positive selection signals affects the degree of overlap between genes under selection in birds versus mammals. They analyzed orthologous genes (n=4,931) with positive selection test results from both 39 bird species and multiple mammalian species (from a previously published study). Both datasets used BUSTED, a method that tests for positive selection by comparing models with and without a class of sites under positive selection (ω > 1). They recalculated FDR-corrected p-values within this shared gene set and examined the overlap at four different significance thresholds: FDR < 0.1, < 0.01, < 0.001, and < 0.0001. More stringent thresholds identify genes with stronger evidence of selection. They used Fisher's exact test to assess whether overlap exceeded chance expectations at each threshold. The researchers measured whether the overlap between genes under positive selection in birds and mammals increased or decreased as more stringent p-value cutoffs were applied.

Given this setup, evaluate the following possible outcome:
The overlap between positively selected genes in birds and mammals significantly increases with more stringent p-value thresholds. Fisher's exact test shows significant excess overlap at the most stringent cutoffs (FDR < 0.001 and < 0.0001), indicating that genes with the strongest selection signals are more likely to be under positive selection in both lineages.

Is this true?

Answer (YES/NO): YES